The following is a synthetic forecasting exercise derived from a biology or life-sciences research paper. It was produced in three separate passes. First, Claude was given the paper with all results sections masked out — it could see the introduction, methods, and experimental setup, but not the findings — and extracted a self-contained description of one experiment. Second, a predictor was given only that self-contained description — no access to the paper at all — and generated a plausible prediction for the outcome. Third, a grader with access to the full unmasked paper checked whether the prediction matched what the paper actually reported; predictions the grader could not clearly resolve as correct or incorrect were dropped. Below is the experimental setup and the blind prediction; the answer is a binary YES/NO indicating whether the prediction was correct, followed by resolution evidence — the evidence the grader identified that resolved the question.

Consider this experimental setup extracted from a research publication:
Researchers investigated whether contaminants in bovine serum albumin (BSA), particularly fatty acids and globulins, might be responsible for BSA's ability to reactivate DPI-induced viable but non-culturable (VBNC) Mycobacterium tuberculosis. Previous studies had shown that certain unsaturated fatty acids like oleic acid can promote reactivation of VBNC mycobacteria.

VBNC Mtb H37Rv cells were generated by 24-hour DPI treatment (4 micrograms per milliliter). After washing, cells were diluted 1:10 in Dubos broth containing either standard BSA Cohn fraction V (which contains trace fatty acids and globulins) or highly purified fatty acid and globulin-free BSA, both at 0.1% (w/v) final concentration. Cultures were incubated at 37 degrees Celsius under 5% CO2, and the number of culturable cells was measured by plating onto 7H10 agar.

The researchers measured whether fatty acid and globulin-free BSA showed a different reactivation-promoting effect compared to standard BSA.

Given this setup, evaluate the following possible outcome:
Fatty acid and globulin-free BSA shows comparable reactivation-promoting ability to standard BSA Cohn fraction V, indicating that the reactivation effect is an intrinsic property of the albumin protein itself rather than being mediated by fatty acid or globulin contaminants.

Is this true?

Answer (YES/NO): YES